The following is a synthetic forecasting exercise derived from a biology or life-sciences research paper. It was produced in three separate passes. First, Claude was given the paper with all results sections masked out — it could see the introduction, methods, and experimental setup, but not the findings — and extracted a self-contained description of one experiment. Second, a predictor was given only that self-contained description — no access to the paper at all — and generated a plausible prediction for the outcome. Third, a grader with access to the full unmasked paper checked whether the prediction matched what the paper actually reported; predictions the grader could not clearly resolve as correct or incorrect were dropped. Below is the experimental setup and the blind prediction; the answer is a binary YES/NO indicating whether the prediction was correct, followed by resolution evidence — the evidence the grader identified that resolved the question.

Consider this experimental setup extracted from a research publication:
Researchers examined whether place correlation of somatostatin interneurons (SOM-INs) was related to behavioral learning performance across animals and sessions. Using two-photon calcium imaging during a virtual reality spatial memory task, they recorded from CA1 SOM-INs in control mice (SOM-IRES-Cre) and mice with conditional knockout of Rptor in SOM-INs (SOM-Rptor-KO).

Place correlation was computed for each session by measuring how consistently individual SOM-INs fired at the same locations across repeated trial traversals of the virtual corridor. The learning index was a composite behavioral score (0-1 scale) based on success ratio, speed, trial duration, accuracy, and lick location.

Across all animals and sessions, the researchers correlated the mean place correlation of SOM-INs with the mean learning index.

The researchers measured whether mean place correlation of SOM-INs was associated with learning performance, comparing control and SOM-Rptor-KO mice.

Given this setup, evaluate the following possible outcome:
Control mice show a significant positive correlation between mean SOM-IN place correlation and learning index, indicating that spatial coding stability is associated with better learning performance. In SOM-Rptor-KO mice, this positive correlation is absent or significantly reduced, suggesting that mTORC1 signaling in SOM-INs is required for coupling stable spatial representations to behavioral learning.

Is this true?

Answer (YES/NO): YES